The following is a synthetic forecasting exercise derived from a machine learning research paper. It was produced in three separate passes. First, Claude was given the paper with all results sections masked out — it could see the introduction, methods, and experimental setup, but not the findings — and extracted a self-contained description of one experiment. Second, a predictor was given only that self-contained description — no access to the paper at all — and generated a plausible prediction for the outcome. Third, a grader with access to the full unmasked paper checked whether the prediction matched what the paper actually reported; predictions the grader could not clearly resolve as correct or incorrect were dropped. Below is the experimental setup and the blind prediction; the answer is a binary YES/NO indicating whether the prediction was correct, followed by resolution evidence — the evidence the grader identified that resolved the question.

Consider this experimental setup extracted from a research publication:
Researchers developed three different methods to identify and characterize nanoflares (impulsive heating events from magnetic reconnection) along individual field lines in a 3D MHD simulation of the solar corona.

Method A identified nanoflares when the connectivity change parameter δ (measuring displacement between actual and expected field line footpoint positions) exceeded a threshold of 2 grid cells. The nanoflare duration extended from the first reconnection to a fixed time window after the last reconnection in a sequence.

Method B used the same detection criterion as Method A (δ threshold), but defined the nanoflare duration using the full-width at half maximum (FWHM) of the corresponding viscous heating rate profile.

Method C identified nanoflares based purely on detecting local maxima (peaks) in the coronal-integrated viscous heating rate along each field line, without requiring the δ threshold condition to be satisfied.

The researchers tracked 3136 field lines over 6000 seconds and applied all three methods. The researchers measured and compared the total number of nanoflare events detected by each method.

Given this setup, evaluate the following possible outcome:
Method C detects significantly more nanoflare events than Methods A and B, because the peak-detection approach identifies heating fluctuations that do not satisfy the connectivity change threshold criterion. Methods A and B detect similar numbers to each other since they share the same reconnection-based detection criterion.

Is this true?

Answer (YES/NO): YES